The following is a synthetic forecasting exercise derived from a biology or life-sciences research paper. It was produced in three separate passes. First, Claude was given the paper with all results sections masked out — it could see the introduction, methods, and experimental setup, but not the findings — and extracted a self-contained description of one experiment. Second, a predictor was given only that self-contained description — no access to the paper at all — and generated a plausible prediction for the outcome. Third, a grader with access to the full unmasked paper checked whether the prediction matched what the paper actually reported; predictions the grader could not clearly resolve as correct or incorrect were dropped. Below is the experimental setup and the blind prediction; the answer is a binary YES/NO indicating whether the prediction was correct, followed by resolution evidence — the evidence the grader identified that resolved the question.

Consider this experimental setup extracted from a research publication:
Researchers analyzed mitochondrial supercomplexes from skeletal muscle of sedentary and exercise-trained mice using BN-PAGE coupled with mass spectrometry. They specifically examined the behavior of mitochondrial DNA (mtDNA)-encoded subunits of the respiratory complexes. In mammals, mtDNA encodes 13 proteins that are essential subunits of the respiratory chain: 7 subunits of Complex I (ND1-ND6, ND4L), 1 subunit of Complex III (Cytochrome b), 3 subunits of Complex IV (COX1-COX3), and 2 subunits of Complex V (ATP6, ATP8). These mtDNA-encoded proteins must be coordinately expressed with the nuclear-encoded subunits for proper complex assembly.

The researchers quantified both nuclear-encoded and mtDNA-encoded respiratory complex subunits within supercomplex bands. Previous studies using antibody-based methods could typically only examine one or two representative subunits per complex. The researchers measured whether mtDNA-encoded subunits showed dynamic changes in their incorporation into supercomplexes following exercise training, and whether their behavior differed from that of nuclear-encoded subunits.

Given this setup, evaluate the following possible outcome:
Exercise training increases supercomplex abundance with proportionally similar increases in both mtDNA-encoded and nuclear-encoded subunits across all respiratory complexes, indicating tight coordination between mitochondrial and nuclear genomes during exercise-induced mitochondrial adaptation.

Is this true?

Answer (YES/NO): NO